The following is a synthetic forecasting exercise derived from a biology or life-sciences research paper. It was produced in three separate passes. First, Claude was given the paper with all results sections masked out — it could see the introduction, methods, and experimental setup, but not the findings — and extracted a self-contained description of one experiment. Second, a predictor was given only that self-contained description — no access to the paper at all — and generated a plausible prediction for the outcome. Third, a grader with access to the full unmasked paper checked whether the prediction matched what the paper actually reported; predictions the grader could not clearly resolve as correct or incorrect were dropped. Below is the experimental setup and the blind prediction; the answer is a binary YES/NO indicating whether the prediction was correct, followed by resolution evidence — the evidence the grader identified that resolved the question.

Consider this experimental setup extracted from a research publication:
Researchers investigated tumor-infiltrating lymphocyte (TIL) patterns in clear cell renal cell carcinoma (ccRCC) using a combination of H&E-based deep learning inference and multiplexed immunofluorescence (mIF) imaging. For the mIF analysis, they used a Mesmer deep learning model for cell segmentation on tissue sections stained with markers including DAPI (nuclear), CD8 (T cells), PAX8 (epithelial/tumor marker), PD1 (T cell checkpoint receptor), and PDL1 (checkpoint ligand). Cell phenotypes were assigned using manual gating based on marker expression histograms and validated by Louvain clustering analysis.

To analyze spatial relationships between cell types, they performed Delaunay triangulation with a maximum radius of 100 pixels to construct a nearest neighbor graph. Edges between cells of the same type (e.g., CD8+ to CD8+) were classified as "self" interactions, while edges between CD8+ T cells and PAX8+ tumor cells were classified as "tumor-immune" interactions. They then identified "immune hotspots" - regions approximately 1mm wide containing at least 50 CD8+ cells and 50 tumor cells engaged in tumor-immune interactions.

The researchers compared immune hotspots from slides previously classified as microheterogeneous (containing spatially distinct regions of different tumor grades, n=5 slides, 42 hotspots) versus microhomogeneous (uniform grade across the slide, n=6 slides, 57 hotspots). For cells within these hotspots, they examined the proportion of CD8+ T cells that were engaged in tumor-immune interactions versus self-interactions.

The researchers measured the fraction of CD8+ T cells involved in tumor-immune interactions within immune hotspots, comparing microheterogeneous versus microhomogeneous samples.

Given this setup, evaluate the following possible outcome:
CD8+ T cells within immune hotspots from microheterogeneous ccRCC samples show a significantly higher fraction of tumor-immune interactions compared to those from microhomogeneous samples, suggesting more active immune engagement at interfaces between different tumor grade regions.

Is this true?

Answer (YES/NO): NO